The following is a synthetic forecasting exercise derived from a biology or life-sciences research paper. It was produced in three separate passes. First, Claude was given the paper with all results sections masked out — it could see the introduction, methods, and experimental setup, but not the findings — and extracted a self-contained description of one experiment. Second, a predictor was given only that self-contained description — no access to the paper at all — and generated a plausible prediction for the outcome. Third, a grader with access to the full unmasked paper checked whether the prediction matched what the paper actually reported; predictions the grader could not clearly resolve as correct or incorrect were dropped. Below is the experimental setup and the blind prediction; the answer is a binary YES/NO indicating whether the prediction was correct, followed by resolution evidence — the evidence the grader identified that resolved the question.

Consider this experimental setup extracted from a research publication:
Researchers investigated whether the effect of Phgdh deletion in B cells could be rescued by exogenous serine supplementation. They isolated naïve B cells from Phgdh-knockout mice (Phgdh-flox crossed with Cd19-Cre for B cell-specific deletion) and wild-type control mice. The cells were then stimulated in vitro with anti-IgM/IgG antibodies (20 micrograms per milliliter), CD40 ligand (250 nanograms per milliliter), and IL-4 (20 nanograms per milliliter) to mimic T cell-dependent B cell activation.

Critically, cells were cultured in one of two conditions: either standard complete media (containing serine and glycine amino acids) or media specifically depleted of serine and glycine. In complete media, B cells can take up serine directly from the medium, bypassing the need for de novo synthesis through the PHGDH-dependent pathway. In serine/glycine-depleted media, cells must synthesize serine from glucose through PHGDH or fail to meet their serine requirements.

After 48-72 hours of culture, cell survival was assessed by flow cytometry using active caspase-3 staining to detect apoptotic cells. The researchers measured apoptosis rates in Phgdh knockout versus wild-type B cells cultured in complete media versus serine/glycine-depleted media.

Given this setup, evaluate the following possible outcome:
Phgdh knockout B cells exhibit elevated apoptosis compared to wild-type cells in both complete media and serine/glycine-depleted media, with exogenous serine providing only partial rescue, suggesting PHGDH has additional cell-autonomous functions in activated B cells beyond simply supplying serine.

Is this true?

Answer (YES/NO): NO